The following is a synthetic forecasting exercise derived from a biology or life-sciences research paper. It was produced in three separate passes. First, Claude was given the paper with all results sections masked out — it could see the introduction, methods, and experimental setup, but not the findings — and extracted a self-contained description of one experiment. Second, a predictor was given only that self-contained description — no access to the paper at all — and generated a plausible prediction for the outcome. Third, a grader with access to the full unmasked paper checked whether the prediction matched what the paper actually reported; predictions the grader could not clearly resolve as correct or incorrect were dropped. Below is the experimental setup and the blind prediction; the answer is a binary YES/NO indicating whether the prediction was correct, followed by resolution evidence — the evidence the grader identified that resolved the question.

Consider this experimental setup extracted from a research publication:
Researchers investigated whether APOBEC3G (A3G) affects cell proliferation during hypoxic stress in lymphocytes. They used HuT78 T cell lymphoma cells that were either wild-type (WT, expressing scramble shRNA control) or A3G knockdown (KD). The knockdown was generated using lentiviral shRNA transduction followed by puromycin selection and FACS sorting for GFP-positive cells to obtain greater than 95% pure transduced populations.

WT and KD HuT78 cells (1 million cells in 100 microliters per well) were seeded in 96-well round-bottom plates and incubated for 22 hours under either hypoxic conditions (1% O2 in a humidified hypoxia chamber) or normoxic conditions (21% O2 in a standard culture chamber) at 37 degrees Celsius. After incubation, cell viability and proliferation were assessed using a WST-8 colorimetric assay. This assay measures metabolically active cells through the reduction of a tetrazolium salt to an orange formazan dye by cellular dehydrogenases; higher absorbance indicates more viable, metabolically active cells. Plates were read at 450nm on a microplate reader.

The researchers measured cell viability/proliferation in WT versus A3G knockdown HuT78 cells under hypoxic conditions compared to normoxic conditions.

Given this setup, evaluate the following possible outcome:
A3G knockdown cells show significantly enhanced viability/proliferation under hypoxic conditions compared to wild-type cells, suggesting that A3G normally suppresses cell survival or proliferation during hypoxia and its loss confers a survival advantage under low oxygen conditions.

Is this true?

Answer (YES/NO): YES